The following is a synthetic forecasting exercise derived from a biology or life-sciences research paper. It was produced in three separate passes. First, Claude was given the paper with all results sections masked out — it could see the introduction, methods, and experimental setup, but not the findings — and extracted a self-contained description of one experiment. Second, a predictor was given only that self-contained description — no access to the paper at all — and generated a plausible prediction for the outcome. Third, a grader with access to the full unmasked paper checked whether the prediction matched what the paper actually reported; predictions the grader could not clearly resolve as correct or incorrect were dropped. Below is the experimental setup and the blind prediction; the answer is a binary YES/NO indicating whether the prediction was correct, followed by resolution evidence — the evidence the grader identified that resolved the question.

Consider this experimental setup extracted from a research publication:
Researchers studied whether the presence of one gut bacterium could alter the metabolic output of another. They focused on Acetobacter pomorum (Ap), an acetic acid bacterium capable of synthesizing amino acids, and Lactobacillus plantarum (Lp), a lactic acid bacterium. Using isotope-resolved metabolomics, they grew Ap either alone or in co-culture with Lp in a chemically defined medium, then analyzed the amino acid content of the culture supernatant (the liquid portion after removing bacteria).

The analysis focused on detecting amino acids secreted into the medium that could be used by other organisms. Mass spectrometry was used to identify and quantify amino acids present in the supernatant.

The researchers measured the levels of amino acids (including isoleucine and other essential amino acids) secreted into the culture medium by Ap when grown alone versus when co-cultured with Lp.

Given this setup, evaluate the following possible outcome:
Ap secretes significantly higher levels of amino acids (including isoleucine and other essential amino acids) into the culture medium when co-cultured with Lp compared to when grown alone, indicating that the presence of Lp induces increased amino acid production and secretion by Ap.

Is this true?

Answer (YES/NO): YES